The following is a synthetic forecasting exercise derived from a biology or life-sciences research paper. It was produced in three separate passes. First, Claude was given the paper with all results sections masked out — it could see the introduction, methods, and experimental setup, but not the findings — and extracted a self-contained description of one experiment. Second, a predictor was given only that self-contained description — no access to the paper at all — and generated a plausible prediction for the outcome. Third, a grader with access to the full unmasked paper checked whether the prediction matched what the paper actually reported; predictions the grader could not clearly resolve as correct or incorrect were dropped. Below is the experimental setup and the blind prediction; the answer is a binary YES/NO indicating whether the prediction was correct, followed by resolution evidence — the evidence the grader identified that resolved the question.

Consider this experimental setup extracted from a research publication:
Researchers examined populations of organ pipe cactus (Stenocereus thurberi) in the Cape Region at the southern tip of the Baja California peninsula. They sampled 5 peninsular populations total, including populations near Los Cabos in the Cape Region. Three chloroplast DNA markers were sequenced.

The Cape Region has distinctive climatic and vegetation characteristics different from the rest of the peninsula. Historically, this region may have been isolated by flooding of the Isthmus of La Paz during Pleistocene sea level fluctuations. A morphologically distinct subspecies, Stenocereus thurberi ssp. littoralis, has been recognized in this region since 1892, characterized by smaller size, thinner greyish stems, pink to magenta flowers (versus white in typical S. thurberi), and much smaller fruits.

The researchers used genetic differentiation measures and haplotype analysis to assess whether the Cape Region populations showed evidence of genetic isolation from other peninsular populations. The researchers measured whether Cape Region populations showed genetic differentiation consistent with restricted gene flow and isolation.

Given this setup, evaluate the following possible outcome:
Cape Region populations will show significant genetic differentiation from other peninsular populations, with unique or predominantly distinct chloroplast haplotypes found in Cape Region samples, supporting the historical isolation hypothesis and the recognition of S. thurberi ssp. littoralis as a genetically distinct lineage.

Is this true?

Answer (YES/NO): YES